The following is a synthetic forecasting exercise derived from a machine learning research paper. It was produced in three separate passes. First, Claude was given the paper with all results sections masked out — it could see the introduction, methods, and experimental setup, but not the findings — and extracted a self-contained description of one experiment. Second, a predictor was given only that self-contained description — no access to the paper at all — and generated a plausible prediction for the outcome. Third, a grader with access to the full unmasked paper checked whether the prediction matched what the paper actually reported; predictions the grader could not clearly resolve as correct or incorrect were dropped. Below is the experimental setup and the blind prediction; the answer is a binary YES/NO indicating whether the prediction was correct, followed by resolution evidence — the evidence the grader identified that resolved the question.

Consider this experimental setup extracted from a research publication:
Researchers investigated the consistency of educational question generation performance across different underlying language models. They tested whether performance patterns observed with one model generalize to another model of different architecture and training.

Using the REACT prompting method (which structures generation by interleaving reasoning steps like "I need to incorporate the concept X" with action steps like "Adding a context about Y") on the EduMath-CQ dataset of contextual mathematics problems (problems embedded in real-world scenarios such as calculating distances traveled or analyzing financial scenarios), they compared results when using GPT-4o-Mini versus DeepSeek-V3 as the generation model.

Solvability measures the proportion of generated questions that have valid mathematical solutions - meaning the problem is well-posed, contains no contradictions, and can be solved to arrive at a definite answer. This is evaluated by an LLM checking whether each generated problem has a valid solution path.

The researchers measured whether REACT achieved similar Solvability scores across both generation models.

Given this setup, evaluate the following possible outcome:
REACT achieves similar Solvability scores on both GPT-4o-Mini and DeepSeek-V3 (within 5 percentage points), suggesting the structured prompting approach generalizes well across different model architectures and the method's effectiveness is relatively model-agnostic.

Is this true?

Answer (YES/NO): YES